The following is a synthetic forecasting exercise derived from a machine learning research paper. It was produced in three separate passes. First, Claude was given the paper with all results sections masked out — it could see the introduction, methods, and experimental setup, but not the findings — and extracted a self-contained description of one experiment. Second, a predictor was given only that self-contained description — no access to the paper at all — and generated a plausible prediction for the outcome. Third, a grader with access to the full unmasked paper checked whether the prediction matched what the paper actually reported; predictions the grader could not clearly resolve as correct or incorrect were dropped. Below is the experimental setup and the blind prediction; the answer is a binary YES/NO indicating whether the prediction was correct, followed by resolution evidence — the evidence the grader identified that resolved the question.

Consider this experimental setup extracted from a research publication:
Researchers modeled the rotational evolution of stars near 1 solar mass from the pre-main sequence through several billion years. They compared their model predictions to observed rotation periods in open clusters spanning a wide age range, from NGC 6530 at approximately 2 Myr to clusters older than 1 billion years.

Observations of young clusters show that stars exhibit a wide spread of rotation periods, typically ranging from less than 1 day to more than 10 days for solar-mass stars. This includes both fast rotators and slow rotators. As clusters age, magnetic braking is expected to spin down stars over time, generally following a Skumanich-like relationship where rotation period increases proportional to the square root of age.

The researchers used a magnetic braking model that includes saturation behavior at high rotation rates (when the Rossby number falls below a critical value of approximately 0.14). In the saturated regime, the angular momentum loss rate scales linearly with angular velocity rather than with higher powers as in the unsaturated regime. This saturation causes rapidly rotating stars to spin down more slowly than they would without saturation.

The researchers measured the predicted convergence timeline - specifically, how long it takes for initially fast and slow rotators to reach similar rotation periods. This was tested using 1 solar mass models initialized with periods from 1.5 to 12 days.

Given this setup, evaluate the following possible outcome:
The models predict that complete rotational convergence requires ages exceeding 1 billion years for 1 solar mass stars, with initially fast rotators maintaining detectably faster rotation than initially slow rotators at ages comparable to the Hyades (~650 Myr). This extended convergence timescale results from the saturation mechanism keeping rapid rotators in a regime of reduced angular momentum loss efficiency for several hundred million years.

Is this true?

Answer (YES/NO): NO